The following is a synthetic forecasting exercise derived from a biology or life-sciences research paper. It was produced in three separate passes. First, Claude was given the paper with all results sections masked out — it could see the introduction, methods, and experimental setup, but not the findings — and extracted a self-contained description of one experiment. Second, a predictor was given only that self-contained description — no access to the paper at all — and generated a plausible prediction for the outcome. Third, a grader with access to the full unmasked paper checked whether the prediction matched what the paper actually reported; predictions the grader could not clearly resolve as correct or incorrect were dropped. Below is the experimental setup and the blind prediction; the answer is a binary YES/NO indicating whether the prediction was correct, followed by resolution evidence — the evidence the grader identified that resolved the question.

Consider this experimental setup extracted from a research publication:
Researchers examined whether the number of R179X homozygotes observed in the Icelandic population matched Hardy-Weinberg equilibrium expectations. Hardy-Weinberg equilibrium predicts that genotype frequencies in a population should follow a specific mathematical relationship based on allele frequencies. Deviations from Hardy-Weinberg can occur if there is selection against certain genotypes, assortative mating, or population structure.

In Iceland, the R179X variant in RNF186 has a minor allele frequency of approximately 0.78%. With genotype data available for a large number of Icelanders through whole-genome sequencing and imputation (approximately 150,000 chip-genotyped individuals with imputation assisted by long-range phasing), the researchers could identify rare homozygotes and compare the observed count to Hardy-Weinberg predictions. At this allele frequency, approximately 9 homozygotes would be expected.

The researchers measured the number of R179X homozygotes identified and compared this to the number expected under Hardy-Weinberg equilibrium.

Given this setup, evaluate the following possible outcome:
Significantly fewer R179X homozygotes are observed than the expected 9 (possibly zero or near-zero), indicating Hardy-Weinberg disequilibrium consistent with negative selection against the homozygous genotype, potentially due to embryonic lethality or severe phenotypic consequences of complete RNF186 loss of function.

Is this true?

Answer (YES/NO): NO